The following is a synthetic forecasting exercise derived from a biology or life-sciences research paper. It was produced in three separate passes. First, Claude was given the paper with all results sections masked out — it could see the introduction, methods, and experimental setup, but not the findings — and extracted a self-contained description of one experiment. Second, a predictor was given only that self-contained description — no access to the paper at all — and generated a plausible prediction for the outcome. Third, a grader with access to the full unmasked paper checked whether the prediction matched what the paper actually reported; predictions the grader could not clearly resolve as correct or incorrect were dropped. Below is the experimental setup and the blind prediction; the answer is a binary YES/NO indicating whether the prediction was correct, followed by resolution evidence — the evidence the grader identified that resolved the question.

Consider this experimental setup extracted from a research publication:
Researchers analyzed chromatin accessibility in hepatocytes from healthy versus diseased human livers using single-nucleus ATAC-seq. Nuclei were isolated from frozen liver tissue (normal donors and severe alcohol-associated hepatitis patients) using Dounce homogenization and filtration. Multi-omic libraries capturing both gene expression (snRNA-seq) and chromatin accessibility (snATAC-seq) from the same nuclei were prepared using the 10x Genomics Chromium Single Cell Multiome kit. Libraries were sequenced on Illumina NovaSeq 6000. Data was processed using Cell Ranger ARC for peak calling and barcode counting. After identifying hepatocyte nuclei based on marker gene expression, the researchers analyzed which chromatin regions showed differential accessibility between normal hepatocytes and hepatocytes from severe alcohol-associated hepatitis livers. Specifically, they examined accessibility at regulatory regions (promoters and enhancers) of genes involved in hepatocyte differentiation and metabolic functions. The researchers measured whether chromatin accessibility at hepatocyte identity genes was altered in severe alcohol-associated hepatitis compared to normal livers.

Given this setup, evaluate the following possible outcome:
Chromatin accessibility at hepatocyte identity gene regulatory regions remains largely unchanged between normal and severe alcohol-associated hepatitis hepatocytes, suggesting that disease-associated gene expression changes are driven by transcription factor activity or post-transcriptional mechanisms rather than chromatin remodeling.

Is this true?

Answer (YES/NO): NO